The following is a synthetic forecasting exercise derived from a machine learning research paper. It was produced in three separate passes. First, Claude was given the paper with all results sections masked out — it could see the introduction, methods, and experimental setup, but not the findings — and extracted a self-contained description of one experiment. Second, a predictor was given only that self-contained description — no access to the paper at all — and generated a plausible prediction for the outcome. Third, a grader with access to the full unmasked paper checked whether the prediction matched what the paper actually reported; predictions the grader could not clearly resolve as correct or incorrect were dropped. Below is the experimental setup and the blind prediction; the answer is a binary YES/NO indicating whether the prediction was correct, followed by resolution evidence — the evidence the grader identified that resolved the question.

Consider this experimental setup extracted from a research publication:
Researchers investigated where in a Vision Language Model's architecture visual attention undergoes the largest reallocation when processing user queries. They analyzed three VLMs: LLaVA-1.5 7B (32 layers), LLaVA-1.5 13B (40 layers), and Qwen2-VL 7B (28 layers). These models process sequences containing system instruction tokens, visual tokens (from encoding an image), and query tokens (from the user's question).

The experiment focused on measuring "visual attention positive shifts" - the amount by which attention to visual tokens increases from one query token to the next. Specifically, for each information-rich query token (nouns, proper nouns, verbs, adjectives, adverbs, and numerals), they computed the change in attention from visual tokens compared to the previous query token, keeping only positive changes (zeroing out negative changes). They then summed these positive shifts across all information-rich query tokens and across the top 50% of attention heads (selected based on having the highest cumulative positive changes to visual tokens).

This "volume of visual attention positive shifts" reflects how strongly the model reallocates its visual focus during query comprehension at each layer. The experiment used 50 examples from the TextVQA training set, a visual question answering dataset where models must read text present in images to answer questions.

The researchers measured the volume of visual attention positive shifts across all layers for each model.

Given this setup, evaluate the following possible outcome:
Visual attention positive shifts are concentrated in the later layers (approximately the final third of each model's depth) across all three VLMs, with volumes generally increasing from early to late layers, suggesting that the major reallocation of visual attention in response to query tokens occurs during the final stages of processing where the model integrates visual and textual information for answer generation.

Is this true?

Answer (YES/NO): NO